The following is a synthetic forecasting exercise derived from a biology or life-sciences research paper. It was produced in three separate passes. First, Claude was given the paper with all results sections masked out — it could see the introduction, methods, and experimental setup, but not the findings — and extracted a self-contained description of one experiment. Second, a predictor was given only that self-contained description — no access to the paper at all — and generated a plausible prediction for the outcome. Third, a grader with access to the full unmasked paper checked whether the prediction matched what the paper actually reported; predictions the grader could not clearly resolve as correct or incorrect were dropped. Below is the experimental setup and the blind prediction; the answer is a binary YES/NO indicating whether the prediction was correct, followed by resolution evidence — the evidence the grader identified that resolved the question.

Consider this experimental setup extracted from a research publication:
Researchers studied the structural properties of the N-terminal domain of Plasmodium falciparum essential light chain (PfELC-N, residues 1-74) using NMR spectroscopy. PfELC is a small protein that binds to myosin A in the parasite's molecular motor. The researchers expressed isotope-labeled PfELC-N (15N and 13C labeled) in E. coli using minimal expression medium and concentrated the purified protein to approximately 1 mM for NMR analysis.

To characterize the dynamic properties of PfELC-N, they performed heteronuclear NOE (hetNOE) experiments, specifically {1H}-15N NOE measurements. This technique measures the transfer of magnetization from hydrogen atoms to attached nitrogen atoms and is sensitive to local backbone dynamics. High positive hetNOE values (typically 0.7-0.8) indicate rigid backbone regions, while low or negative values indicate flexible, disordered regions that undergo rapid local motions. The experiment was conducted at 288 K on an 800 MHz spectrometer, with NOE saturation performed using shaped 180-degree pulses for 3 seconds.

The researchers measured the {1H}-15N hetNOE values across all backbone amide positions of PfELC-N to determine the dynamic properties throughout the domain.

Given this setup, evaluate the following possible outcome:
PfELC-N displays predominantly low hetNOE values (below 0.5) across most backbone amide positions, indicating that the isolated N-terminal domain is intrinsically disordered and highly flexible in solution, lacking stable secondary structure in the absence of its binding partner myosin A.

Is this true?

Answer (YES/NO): NO